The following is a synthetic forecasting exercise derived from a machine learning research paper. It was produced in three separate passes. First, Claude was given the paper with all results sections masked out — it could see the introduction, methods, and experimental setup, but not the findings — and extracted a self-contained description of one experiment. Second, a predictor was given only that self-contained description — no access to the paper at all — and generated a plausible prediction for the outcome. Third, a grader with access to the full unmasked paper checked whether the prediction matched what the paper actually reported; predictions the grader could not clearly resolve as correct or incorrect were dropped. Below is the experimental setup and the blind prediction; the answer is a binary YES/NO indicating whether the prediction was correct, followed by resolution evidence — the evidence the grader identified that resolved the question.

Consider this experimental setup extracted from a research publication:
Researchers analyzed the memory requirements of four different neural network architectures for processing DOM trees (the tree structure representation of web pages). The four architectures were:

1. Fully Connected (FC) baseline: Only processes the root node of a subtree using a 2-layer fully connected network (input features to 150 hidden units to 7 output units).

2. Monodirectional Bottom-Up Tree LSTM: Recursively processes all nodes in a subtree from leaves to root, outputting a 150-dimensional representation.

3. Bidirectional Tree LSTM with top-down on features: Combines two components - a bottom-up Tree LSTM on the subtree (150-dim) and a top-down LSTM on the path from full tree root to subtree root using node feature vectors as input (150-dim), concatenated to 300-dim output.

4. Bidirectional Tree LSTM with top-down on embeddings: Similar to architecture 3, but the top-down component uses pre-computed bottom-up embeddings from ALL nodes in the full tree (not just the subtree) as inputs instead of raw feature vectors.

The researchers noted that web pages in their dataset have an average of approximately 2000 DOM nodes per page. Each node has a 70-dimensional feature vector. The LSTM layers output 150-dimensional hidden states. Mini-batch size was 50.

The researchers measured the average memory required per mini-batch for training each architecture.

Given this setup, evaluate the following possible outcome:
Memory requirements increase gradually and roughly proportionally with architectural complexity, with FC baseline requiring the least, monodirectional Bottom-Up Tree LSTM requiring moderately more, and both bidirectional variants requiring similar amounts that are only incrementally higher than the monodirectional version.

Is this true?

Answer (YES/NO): NO